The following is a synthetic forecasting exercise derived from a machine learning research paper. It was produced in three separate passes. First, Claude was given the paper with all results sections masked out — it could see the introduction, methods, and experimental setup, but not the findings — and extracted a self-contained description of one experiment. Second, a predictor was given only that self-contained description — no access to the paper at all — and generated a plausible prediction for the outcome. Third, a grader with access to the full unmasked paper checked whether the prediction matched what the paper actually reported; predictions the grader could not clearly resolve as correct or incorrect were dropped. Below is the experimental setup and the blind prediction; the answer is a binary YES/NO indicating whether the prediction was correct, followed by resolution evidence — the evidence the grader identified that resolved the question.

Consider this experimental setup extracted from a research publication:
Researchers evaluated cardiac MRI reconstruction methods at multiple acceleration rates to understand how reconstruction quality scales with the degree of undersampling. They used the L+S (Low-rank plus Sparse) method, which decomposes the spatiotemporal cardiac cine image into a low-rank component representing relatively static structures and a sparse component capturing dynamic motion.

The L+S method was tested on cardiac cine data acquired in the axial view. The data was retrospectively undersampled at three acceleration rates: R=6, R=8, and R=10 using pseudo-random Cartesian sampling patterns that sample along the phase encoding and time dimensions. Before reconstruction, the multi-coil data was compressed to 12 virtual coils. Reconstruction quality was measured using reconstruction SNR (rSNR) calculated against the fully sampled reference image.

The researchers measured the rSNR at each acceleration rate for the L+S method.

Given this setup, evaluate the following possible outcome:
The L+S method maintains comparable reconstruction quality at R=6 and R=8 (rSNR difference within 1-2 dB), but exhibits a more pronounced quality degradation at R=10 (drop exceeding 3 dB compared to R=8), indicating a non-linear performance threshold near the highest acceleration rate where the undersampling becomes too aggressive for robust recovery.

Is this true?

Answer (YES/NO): NO